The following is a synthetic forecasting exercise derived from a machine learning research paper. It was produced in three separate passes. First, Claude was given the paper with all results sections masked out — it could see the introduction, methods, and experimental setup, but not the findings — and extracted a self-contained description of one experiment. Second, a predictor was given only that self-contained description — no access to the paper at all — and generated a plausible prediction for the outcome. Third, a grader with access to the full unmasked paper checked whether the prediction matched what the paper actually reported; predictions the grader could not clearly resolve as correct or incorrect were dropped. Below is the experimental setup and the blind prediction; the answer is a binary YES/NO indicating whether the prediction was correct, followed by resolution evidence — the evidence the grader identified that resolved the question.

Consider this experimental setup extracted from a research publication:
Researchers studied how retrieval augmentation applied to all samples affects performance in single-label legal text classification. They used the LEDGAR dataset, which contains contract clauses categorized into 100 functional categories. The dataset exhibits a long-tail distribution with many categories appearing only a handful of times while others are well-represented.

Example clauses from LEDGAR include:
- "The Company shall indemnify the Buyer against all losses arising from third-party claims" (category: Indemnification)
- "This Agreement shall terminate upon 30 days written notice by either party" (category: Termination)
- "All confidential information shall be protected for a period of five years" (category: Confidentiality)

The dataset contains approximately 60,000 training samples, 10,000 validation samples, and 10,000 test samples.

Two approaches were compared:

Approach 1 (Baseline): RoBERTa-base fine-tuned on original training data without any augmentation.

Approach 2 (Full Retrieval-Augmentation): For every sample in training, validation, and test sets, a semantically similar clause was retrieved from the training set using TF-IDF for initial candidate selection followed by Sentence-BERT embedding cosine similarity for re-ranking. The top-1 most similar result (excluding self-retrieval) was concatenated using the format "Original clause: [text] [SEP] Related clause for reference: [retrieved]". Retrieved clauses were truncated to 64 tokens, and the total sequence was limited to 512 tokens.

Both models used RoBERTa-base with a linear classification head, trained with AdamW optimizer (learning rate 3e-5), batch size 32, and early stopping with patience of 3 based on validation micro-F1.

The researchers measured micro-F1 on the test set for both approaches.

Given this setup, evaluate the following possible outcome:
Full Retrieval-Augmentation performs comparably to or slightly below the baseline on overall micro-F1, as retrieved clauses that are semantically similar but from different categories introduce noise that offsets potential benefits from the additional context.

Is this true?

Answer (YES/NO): YES